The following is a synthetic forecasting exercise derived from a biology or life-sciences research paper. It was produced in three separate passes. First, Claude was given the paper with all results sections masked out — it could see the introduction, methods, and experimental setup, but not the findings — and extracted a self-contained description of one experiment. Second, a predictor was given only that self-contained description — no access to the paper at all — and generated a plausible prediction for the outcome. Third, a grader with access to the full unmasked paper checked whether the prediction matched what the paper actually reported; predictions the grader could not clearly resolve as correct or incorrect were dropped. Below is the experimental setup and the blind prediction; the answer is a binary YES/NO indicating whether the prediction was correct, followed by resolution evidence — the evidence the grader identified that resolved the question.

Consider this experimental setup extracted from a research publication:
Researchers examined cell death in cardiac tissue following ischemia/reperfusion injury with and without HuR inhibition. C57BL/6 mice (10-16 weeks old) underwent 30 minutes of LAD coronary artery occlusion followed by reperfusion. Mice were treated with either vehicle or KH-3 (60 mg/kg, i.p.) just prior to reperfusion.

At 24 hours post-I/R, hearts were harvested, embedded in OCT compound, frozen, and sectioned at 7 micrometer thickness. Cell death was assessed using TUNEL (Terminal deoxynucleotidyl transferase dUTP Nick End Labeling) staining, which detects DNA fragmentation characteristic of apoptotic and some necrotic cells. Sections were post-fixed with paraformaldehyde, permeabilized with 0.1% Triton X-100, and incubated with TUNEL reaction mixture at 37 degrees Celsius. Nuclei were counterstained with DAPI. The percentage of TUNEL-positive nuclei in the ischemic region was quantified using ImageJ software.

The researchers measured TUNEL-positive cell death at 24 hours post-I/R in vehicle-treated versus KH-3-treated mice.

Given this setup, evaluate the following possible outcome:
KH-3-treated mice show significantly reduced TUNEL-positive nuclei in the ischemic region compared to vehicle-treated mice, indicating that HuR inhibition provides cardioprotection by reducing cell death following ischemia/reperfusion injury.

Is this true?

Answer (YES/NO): NO